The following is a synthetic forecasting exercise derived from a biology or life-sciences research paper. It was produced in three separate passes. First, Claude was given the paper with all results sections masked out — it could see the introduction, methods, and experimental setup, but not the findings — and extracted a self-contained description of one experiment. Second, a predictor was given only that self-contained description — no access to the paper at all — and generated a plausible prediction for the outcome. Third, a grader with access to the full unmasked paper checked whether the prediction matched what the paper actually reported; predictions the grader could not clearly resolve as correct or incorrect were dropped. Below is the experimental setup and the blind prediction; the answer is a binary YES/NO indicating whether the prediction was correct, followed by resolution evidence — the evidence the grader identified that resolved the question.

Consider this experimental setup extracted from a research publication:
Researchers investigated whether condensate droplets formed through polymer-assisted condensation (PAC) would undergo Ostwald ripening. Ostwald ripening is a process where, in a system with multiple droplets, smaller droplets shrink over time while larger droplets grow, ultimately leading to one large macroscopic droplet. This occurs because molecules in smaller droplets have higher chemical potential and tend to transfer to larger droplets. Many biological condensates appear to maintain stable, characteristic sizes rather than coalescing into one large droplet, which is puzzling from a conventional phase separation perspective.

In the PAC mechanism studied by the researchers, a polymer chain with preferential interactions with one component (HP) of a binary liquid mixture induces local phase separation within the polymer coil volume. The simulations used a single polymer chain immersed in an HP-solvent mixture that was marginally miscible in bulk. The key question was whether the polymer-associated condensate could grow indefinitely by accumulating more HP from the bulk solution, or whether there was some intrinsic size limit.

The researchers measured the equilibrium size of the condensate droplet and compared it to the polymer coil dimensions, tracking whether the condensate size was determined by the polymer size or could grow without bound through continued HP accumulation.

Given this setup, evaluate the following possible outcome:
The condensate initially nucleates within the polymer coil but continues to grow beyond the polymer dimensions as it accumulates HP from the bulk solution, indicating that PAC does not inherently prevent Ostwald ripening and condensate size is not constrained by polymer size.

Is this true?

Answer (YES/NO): NO